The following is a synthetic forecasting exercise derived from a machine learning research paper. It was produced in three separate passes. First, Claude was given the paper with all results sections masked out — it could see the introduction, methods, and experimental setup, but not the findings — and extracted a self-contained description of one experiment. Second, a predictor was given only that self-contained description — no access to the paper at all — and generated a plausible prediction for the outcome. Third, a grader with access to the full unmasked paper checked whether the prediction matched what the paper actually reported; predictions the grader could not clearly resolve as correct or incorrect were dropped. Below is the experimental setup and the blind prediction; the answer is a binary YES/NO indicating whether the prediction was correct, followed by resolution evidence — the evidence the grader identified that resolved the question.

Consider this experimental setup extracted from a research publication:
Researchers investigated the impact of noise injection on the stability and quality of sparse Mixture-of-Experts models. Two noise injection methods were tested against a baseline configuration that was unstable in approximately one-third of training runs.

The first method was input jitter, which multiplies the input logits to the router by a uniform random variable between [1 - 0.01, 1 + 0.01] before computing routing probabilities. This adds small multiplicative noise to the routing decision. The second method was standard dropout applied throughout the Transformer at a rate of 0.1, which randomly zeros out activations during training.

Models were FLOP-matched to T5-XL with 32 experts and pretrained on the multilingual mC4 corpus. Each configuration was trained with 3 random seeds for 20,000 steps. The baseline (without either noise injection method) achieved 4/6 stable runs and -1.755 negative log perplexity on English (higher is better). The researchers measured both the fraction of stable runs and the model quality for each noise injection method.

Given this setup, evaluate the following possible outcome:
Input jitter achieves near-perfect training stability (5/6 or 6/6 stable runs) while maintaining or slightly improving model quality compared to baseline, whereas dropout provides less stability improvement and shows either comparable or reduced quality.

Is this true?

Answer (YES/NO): NO